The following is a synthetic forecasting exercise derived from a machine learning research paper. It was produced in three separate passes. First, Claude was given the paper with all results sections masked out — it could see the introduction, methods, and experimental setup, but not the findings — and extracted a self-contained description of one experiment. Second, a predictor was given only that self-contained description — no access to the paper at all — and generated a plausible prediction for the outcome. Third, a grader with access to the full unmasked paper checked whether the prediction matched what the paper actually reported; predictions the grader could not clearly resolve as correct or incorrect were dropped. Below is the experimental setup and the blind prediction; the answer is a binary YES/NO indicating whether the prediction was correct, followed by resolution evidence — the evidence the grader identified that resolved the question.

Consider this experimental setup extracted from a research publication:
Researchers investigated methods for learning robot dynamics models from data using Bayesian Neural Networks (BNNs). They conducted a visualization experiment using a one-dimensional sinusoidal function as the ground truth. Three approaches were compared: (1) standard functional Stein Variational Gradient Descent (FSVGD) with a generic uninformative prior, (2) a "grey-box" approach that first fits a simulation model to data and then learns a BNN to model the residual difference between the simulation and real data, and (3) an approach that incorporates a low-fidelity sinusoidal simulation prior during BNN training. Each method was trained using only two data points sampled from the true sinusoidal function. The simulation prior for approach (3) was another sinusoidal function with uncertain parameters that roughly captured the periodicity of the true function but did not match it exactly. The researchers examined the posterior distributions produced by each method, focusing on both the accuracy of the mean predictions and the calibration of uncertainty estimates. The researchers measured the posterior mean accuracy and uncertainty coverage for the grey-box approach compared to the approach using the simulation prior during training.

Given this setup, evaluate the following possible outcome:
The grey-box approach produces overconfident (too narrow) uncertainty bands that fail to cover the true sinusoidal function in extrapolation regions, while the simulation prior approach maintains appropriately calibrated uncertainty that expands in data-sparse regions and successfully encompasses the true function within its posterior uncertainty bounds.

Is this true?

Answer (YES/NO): NO